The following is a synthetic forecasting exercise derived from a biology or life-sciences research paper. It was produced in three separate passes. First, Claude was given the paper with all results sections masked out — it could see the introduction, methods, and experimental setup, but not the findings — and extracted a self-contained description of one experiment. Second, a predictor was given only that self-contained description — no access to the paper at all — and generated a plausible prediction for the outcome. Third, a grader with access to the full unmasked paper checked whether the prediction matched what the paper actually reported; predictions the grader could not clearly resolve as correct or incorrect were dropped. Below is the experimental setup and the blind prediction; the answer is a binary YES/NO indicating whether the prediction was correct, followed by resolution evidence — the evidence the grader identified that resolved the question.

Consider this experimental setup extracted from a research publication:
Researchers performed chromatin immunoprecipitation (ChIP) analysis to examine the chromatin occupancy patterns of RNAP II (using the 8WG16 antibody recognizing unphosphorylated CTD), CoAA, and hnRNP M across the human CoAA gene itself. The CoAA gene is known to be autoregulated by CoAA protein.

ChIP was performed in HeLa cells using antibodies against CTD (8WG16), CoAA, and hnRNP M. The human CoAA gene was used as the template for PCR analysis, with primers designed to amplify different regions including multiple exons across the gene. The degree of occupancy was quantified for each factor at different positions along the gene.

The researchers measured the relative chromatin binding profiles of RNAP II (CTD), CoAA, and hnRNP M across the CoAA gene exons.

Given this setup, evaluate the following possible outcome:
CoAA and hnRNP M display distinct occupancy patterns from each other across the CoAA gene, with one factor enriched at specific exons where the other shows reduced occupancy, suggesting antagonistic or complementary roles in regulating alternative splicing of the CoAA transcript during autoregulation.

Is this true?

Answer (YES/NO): YES